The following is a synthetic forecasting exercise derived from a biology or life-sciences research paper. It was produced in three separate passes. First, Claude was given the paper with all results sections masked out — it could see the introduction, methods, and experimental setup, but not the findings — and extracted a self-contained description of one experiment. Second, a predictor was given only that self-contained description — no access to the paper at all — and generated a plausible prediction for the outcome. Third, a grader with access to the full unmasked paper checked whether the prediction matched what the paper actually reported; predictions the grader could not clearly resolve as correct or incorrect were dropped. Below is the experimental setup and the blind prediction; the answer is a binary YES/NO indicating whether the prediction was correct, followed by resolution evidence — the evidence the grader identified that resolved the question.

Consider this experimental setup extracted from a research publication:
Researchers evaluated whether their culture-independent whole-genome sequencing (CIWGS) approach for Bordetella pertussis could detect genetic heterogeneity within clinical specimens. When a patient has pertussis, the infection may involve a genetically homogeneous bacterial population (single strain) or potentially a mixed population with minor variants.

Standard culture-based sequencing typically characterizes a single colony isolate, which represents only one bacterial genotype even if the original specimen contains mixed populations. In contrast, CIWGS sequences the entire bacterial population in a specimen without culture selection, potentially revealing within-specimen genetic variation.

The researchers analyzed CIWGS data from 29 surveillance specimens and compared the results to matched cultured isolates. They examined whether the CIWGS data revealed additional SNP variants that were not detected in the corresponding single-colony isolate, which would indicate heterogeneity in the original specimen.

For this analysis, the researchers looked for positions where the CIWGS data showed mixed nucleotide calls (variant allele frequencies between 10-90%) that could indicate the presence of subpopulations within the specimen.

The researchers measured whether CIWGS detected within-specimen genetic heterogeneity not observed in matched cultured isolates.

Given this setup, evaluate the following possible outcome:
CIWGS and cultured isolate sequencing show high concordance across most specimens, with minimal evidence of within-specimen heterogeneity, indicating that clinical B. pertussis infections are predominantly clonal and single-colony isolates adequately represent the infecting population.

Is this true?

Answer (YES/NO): NO